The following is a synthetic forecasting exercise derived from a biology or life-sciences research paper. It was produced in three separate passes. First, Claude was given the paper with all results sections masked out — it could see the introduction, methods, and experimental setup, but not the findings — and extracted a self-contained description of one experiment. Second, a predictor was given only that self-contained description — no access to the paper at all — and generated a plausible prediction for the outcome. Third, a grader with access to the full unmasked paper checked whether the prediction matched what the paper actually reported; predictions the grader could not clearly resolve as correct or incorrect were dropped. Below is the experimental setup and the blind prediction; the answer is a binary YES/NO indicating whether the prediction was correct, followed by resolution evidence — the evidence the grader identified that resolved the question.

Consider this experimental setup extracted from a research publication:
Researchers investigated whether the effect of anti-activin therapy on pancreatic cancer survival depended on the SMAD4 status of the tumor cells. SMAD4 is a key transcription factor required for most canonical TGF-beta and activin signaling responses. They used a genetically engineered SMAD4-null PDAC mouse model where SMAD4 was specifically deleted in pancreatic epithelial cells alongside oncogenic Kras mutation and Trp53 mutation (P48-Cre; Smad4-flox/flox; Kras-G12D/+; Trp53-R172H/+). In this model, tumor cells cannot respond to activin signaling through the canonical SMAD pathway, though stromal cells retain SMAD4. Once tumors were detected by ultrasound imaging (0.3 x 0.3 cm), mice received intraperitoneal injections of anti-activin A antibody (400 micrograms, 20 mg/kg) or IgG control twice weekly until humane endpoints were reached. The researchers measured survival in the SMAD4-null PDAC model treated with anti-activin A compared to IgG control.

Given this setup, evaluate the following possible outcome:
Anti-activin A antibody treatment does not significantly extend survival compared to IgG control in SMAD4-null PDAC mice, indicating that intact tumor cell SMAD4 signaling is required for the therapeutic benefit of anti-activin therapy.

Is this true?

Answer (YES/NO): NO